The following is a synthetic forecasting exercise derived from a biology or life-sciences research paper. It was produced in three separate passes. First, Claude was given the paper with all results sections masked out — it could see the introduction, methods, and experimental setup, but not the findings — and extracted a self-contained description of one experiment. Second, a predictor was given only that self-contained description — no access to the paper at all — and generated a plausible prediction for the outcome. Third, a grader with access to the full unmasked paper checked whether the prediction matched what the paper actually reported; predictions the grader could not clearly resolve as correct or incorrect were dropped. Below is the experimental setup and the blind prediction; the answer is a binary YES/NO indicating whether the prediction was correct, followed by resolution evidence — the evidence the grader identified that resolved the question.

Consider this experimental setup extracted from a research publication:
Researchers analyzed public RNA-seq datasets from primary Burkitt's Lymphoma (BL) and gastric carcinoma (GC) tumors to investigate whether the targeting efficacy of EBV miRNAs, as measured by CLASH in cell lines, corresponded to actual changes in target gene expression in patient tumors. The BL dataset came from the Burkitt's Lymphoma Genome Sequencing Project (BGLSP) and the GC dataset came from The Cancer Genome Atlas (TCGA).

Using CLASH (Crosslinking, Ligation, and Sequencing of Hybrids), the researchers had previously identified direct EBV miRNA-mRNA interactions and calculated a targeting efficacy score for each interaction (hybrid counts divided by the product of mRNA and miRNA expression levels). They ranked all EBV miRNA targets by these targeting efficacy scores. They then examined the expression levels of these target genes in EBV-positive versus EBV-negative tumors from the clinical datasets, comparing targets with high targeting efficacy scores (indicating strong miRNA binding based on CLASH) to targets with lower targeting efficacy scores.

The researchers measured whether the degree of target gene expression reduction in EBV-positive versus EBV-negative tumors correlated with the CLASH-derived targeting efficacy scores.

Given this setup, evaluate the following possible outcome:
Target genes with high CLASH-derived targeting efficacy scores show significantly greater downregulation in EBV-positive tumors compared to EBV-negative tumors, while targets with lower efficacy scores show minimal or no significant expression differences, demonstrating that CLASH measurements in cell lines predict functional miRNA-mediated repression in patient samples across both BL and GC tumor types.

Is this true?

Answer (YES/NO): NO